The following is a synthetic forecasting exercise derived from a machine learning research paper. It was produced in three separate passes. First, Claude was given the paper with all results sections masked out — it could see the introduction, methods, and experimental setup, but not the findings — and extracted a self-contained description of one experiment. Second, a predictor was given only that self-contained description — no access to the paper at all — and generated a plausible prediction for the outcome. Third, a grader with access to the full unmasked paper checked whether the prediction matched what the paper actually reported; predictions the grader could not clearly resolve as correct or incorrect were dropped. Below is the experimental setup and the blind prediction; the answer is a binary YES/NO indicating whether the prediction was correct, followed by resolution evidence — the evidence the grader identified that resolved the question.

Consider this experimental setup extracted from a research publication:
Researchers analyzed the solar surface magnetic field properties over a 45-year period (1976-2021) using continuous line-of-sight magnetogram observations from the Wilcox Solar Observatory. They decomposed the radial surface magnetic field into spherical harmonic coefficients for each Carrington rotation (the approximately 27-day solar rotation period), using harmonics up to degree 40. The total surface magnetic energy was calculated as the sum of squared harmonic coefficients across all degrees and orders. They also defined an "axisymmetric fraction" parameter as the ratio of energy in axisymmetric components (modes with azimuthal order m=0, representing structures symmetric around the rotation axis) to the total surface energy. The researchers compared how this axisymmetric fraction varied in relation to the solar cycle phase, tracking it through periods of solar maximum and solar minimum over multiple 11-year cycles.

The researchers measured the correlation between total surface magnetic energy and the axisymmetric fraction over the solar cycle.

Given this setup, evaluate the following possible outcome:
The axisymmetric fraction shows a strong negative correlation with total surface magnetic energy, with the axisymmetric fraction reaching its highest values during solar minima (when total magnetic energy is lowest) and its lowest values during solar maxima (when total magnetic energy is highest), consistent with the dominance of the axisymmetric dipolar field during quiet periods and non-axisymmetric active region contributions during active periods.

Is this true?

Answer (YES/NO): YES